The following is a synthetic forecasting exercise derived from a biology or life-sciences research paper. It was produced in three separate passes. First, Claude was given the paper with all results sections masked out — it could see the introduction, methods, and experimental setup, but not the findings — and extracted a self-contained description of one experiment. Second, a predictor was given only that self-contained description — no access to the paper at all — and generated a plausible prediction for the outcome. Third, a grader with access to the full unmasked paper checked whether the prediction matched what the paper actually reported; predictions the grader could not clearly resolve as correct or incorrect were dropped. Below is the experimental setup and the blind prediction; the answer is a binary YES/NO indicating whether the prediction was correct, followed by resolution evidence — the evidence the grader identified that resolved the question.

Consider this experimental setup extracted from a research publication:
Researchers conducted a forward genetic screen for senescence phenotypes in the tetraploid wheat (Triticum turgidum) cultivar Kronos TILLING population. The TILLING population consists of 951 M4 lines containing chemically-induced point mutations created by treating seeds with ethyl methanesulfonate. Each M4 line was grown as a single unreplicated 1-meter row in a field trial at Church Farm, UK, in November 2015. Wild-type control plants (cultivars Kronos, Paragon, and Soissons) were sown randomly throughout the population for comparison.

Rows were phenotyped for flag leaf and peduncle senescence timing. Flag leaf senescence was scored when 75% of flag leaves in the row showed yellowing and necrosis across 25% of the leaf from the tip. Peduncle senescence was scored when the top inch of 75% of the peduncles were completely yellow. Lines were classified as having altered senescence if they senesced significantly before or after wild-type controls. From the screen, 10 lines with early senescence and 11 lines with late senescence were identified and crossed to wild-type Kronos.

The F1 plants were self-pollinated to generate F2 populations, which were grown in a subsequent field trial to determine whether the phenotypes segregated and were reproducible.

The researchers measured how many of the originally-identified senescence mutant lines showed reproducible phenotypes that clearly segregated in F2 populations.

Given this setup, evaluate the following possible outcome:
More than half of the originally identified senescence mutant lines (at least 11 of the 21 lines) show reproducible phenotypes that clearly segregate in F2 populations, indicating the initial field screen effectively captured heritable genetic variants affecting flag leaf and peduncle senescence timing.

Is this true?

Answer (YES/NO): NO